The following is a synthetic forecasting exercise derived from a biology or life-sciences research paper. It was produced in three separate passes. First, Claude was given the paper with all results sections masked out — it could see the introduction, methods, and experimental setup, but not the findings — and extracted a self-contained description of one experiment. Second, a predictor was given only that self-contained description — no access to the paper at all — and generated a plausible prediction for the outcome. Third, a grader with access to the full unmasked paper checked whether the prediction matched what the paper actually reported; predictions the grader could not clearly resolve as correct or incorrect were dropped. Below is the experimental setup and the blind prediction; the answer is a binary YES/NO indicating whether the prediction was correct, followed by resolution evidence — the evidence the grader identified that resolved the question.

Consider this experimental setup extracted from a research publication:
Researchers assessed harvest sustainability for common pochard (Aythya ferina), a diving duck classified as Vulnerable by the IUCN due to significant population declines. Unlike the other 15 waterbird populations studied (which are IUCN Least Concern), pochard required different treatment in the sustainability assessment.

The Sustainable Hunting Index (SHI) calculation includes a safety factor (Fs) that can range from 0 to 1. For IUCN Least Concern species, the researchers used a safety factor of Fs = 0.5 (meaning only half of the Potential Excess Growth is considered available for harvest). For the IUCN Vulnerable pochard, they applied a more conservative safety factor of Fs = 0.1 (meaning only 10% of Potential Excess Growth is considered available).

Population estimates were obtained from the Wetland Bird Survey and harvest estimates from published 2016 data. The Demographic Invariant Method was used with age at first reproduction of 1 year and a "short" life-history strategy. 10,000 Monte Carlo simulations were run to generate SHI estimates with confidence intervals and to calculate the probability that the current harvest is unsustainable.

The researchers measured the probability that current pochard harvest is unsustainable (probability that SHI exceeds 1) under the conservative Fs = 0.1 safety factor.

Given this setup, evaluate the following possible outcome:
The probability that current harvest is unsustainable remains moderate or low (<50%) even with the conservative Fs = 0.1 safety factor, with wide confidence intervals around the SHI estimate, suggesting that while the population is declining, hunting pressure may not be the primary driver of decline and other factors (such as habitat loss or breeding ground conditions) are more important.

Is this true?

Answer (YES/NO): YES